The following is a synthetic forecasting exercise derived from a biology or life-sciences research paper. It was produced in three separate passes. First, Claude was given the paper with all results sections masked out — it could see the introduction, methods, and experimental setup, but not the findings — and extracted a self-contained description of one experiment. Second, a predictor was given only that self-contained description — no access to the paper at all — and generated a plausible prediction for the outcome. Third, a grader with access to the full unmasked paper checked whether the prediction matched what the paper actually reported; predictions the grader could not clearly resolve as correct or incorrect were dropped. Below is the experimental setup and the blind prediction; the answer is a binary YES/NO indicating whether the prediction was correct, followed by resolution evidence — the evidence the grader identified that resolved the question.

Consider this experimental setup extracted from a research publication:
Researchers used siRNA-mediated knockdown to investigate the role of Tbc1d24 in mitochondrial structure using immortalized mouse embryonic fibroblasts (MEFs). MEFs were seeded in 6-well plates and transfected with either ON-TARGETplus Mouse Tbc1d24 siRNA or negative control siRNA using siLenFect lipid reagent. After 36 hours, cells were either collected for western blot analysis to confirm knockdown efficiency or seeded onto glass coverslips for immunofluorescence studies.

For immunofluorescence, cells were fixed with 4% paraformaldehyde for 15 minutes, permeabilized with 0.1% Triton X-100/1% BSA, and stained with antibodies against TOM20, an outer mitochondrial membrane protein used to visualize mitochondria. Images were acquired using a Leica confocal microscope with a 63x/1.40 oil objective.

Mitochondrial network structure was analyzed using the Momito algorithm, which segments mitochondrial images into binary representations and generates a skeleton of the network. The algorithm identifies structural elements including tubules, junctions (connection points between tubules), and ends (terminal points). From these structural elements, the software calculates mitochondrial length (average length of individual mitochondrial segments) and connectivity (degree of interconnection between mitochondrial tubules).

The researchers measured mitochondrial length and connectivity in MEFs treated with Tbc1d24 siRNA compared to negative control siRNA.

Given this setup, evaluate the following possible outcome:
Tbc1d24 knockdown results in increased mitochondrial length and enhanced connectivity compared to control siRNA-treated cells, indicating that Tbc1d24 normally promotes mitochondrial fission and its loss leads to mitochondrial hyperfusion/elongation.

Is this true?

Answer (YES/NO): NO